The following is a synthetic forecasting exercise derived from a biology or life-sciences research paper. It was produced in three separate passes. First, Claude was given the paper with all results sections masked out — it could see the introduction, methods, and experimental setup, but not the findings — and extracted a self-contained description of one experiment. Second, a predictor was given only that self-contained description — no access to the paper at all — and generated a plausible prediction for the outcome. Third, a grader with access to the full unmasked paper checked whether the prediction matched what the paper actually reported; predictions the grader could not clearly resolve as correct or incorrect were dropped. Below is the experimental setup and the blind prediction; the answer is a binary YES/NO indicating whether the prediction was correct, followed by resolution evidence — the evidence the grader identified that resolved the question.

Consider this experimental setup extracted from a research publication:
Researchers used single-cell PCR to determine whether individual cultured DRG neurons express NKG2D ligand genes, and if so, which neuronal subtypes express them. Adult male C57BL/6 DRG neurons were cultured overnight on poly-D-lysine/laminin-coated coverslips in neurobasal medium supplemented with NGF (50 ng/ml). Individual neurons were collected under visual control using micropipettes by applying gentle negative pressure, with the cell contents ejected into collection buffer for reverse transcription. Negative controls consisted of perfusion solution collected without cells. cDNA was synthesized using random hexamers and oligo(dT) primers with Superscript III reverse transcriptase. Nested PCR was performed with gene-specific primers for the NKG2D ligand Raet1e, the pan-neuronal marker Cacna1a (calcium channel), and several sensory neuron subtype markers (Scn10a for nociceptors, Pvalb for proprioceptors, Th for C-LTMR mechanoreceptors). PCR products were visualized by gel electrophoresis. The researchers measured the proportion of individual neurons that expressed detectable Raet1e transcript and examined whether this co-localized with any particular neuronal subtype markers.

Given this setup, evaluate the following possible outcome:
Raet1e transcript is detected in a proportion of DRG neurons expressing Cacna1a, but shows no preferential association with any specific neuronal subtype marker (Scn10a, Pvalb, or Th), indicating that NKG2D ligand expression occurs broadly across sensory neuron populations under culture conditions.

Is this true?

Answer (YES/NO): NO